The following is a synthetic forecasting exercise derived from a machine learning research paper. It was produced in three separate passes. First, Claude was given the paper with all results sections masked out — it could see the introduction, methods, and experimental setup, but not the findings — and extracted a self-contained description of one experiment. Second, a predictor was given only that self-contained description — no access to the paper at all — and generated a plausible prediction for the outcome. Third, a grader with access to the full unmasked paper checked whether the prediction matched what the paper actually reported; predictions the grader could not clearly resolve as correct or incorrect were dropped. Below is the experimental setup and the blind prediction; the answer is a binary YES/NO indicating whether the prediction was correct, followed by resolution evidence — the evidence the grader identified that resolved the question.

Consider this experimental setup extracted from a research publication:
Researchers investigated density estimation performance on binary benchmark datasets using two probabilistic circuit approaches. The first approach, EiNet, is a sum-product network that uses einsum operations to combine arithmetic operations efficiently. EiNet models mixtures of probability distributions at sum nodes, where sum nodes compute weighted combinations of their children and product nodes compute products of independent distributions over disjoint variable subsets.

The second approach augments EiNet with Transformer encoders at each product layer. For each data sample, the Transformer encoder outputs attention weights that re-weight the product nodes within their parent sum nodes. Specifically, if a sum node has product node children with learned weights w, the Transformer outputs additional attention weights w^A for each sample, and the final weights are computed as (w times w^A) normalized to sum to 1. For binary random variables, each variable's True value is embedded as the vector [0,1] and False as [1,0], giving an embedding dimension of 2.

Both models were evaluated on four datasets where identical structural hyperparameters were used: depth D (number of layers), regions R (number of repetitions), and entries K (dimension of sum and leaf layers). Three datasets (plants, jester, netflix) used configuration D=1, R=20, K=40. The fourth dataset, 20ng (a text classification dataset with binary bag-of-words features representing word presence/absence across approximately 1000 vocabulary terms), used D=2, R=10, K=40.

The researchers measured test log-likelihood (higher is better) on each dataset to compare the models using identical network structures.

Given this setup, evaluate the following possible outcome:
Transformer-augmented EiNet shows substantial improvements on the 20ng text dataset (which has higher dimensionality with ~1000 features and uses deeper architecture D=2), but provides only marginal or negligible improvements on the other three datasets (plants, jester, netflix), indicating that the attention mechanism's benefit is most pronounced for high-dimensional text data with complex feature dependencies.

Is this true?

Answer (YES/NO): NO